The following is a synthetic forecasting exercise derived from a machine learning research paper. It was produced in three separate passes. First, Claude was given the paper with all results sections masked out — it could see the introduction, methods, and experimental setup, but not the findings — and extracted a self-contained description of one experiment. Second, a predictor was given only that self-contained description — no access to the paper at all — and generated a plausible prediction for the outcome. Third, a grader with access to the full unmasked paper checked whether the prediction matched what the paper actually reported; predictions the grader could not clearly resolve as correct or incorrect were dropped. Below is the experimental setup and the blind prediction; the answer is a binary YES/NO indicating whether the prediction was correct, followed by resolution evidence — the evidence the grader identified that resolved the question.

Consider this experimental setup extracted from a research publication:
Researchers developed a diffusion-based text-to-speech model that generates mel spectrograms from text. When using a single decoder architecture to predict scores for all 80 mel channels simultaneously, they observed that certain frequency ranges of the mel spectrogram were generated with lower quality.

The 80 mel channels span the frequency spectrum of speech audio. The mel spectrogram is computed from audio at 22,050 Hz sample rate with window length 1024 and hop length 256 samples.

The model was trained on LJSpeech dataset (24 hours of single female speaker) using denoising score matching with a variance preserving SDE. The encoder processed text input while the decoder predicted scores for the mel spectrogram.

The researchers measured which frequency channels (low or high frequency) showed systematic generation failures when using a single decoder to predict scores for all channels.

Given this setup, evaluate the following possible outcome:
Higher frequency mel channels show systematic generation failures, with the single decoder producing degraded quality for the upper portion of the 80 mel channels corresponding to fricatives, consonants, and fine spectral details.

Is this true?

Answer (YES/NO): NO